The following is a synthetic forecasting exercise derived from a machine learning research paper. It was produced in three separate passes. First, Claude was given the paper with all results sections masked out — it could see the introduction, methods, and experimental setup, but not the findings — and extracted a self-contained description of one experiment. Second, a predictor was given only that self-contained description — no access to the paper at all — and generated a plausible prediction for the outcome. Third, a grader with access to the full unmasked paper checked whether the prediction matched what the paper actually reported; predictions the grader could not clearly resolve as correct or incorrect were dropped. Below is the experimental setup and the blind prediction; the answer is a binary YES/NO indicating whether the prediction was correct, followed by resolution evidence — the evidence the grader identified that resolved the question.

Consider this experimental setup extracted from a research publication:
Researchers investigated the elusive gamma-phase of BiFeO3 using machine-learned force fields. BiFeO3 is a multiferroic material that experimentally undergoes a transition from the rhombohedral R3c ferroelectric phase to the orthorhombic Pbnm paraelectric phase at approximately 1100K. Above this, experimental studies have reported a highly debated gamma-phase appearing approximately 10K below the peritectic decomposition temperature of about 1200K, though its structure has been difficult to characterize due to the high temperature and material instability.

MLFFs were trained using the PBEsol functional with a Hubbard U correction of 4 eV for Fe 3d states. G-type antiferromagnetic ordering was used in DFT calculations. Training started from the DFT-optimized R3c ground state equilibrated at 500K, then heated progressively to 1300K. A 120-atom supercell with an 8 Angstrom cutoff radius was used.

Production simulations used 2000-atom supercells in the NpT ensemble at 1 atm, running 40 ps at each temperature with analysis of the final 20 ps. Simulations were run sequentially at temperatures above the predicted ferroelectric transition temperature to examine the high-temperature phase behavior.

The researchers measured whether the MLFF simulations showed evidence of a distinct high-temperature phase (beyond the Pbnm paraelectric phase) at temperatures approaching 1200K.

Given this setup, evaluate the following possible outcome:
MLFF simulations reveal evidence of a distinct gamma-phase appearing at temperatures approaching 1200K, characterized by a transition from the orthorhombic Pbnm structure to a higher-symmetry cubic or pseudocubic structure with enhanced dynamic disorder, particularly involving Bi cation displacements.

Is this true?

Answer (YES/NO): NO